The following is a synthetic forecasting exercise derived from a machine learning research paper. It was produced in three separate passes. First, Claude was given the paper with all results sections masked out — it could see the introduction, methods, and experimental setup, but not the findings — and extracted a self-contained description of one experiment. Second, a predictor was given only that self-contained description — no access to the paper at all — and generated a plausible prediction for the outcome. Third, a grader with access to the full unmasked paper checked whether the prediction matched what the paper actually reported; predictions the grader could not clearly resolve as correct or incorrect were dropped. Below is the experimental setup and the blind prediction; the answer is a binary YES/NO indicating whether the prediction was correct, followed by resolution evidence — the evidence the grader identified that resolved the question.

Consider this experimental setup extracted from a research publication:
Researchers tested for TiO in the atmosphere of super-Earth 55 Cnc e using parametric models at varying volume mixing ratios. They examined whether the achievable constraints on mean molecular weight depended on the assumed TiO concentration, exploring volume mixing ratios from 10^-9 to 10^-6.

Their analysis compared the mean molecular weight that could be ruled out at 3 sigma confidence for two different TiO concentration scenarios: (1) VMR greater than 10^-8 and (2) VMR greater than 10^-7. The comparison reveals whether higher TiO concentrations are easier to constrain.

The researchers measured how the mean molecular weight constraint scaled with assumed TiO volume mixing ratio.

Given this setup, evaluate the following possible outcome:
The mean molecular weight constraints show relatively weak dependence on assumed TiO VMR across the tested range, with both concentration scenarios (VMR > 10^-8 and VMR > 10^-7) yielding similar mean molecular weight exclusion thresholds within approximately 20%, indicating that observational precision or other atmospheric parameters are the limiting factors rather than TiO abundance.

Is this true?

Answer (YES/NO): NO